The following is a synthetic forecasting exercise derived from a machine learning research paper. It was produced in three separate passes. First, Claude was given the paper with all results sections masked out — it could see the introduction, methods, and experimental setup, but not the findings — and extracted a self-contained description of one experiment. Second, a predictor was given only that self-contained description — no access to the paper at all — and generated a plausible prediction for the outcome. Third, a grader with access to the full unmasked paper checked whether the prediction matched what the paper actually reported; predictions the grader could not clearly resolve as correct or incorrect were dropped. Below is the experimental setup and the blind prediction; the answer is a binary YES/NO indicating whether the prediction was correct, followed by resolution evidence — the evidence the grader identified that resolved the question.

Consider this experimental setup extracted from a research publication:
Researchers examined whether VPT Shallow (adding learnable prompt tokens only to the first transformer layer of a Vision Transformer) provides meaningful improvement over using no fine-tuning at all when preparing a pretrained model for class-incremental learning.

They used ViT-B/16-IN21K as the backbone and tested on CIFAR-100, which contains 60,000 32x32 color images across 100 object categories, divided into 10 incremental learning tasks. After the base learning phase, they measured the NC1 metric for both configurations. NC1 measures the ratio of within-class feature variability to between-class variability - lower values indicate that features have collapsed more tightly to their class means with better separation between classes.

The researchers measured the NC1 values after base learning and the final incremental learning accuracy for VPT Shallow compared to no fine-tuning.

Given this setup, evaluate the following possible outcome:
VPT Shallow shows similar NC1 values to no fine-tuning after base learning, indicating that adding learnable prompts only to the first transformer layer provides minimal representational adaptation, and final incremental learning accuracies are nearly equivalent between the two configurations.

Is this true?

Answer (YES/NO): YES